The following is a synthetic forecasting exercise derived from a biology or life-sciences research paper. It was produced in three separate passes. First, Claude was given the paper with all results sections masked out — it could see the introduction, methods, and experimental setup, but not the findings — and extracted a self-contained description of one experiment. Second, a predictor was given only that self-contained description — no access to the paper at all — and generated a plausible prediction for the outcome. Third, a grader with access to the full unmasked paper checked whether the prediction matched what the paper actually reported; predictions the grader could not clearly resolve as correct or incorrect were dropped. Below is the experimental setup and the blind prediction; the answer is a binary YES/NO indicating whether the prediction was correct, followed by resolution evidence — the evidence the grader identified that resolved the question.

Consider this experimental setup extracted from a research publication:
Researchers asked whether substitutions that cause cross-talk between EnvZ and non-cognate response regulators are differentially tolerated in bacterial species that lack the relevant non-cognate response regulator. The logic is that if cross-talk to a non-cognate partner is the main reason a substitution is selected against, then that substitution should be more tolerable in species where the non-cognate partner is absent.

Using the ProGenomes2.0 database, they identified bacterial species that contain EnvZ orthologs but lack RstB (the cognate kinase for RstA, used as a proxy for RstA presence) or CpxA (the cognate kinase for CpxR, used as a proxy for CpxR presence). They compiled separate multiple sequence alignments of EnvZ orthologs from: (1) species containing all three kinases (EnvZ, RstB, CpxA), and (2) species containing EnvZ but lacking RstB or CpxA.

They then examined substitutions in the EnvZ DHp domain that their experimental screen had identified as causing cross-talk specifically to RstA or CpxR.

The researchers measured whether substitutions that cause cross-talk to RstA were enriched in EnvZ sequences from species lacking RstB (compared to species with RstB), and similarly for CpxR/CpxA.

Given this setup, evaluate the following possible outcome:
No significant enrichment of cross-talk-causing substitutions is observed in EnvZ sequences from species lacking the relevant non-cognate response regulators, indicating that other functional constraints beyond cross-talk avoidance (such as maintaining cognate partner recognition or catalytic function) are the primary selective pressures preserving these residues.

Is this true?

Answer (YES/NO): NO